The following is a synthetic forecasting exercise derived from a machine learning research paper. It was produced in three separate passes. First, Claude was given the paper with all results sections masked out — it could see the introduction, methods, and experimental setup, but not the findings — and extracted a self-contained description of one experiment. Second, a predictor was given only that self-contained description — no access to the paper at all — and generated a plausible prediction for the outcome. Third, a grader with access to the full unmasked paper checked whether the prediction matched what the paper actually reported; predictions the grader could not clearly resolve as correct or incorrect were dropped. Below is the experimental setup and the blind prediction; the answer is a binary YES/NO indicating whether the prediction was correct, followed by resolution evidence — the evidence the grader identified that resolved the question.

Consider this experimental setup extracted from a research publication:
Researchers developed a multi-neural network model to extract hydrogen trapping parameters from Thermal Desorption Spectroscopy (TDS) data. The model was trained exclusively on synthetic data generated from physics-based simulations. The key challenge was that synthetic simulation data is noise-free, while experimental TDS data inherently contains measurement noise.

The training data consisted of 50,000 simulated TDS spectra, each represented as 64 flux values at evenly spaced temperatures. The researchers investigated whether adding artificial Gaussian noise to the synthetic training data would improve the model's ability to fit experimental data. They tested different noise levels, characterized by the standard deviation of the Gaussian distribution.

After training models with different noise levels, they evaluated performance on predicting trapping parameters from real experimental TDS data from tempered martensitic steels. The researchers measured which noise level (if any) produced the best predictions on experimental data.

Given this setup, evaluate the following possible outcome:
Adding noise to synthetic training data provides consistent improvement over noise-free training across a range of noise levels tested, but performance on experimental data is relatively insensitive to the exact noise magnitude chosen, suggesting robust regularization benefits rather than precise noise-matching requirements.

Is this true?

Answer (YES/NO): NO